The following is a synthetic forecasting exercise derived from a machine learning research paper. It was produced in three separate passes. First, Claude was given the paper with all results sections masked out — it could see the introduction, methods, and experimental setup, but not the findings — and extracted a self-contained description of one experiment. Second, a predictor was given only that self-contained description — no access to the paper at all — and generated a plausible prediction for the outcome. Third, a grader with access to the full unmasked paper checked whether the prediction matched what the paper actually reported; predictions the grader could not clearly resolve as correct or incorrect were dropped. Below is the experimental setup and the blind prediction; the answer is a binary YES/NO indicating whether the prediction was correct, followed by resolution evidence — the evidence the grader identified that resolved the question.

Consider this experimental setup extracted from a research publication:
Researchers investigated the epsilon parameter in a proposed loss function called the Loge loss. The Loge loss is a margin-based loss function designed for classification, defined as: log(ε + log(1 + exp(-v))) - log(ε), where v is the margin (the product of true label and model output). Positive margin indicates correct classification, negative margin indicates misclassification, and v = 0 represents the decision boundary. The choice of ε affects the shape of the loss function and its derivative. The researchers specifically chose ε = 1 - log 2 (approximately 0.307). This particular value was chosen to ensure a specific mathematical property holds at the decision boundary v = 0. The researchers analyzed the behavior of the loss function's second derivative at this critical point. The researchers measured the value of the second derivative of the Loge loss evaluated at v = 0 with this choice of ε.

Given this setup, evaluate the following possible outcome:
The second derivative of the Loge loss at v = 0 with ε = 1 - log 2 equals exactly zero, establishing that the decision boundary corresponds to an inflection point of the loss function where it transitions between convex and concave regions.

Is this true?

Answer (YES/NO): YES